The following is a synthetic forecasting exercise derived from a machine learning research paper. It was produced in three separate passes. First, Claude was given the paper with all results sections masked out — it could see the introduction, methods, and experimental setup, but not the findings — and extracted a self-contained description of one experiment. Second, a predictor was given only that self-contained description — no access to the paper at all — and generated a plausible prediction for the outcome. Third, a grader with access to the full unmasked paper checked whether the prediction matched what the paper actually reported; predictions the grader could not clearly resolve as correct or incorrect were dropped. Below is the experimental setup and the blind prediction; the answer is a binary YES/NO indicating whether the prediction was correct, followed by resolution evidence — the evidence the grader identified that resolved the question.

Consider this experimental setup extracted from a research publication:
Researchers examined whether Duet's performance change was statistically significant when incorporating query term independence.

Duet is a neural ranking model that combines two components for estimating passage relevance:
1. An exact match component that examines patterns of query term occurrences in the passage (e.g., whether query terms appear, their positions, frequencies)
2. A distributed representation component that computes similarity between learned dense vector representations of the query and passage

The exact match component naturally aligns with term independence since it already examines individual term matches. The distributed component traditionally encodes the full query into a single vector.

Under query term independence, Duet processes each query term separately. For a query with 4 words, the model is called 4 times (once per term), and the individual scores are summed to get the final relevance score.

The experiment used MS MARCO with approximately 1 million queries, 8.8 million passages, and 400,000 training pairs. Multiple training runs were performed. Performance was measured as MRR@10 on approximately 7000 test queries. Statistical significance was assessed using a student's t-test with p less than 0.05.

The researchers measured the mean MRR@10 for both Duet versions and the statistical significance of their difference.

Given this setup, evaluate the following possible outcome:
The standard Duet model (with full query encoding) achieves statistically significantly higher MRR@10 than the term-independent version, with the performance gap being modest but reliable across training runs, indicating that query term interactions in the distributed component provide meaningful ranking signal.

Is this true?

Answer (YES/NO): NO